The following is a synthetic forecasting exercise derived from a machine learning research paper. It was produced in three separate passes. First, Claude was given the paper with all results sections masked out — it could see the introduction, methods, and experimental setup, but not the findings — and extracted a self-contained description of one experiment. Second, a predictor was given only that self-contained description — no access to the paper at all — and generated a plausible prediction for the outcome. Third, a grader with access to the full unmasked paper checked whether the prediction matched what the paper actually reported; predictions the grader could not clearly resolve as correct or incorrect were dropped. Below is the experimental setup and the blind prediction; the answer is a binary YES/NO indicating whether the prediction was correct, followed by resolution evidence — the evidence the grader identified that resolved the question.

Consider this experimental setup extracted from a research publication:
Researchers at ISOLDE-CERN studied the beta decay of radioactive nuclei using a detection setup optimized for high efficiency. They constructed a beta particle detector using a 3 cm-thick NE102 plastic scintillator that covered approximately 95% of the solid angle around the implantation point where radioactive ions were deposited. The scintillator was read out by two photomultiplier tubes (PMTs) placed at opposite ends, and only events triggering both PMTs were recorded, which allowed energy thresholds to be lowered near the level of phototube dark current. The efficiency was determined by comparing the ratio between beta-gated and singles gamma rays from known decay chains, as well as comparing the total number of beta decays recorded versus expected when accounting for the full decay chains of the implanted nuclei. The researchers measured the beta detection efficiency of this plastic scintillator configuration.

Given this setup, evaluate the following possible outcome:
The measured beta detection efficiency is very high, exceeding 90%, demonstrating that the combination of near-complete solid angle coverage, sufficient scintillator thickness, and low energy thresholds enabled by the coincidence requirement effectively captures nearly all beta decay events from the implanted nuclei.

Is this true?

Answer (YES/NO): NO